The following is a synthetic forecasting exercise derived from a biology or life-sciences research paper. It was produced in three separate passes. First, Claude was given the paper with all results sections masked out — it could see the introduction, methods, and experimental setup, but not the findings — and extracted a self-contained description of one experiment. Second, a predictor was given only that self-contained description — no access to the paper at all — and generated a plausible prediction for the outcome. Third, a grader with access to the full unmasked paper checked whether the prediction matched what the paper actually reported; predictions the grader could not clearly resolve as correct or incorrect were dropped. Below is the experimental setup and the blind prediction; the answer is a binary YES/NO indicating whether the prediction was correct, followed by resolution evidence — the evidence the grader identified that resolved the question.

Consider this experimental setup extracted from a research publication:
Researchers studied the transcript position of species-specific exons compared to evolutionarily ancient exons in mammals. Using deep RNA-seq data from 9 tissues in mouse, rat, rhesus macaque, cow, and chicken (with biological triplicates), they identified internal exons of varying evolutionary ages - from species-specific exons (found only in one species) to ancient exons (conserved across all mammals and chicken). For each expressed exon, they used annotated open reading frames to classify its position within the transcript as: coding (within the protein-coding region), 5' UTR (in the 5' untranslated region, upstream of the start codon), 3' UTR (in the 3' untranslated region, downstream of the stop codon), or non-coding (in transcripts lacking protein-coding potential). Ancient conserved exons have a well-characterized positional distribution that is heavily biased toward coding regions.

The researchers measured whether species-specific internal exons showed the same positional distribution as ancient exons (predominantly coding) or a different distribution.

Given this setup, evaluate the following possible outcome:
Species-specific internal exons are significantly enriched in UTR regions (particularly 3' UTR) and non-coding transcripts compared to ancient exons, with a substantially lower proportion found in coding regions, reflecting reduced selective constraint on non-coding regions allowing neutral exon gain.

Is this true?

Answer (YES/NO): NO